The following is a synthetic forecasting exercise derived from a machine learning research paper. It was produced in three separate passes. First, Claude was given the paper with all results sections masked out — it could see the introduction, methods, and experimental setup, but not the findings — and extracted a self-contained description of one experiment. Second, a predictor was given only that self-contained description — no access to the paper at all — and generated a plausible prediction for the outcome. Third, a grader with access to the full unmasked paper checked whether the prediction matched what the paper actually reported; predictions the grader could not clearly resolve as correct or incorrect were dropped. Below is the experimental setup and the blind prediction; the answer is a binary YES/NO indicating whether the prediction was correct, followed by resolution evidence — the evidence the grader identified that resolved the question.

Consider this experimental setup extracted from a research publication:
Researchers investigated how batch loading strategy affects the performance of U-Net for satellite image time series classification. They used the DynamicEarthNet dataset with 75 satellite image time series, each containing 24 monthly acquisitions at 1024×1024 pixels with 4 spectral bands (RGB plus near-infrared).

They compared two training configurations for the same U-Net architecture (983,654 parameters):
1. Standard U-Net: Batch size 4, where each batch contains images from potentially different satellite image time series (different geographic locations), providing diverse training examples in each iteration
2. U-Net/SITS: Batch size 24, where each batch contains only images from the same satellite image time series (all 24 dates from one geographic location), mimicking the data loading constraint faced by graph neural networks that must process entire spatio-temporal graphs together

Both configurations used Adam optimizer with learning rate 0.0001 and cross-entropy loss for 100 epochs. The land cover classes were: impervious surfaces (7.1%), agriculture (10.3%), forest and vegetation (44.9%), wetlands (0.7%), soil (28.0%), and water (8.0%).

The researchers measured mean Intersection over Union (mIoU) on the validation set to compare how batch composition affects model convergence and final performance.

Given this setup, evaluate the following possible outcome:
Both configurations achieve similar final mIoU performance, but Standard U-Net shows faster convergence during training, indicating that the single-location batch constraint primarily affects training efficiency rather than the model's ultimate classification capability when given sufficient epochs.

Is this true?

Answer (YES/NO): NO